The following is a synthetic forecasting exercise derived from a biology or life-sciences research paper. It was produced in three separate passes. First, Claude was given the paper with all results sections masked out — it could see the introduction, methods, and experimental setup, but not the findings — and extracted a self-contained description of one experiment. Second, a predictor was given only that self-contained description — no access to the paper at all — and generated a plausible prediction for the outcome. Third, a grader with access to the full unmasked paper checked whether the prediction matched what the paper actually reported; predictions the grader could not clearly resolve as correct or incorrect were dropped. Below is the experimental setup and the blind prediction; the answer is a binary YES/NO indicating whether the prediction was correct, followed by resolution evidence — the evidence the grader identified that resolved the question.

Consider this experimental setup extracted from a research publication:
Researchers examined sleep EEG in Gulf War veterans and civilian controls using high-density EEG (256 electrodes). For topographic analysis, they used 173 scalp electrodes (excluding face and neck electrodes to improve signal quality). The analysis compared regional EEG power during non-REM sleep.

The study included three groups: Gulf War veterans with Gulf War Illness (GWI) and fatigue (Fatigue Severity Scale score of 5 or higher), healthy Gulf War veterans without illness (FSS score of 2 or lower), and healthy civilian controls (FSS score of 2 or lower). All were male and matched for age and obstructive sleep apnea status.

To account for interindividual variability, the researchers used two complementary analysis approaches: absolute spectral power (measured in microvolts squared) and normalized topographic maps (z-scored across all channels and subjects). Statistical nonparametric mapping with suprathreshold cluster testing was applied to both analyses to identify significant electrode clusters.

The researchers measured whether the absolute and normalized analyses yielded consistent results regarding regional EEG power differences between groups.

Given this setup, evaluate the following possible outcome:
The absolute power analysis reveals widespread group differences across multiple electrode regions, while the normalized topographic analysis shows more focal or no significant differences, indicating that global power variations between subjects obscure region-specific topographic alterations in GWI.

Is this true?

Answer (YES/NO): NO